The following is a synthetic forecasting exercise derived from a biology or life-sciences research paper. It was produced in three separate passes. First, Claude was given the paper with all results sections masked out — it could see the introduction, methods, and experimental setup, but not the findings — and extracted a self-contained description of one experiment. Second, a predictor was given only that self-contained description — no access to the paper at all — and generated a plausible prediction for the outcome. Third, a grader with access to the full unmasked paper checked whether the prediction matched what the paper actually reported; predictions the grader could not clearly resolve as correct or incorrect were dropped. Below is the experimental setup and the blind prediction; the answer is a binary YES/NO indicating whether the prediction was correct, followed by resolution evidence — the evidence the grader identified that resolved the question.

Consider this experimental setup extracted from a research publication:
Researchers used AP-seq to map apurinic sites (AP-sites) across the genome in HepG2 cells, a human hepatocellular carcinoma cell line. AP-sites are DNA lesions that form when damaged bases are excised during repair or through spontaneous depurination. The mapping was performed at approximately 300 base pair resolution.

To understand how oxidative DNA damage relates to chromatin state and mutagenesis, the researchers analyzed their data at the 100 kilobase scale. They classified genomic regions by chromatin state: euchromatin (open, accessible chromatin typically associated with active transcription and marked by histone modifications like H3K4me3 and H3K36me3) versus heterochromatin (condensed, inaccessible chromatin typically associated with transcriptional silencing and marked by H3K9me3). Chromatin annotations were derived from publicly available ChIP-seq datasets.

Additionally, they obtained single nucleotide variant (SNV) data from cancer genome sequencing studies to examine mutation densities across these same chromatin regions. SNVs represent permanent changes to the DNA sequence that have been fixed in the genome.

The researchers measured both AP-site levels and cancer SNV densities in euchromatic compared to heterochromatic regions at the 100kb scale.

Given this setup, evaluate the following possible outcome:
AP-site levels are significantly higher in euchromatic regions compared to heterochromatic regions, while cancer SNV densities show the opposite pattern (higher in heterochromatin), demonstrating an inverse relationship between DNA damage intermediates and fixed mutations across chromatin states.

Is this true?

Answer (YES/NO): YES